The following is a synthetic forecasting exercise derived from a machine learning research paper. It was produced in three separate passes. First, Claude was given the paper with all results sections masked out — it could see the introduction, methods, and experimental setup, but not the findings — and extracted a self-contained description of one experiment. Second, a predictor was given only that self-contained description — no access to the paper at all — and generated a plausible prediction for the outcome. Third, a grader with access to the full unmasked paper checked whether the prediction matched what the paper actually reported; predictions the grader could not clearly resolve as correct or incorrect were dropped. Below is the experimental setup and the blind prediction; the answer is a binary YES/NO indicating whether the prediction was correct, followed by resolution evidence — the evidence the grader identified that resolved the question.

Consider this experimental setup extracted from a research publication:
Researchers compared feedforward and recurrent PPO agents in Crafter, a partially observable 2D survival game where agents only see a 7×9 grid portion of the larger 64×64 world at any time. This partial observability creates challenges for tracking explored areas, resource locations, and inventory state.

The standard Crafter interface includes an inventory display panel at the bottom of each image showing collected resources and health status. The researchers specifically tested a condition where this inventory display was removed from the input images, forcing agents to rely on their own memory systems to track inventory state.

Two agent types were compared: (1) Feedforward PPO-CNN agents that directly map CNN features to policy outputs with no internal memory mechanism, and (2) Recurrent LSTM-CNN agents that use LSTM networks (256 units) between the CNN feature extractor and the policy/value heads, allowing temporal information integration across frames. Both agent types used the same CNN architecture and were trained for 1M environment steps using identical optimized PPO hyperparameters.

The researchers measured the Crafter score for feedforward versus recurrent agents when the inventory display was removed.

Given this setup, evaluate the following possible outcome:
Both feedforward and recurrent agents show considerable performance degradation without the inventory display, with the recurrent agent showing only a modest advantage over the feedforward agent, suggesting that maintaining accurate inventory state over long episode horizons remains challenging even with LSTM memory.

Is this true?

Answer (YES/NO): YES